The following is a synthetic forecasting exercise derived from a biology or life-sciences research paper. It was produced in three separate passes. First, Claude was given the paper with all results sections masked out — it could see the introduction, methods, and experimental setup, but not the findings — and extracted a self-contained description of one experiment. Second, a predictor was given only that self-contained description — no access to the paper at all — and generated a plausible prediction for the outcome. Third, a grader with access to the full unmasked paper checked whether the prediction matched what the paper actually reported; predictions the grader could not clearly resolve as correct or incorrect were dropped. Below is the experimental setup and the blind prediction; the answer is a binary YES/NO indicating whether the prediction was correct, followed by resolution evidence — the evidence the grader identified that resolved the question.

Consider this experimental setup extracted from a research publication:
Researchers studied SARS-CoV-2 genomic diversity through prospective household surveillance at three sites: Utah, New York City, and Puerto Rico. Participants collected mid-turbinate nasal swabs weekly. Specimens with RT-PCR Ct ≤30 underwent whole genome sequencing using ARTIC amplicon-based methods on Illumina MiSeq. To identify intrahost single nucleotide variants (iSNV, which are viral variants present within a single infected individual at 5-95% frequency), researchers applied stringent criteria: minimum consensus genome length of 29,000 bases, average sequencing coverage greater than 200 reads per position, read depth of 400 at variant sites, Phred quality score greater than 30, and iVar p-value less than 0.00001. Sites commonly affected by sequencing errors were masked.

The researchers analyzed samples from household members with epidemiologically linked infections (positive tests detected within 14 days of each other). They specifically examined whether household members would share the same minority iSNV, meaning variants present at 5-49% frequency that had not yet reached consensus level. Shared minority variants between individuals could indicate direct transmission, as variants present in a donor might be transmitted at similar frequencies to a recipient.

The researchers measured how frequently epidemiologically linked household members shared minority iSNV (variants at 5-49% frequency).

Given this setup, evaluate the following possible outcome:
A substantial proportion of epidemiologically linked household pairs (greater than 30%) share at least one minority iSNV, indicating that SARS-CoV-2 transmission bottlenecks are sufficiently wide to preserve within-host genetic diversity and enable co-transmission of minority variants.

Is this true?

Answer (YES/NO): NO